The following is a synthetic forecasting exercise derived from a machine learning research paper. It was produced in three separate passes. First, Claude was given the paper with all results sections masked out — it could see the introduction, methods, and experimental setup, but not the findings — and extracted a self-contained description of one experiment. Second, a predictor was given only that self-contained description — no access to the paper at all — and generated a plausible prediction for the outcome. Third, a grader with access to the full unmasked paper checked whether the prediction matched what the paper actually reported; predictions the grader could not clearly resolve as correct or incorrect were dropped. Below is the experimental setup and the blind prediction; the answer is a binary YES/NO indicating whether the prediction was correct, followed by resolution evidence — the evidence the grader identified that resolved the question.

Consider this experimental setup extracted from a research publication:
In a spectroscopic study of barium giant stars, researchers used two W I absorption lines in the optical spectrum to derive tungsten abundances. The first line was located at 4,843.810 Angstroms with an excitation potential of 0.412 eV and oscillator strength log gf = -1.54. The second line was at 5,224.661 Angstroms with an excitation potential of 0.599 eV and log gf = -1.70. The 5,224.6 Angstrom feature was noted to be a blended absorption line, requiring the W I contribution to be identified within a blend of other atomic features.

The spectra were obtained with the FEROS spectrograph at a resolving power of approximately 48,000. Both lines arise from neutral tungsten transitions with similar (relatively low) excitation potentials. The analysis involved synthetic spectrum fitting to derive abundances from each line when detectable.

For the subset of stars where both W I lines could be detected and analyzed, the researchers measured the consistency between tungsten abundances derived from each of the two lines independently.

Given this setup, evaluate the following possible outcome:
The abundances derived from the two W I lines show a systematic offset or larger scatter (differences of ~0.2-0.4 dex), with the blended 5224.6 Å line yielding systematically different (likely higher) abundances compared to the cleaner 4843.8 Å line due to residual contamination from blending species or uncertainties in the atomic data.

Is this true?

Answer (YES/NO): NO